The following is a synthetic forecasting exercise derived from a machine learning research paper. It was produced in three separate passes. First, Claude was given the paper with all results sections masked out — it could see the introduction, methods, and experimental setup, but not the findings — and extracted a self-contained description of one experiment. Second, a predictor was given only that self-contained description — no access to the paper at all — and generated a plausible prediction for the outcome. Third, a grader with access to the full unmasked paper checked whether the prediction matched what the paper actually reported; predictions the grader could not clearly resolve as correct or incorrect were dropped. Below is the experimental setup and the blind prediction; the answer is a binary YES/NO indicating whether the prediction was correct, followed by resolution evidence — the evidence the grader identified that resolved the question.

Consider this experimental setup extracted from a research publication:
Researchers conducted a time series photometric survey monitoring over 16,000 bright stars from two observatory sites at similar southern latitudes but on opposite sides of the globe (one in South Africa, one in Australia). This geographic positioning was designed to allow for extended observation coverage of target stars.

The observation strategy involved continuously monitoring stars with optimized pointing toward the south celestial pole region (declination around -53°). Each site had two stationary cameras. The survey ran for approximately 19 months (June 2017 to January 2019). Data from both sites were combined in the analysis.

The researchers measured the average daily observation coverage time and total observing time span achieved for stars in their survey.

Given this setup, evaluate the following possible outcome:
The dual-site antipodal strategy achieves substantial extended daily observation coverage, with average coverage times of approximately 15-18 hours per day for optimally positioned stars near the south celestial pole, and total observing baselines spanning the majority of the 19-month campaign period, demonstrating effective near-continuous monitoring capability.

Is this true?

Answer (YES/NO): NO